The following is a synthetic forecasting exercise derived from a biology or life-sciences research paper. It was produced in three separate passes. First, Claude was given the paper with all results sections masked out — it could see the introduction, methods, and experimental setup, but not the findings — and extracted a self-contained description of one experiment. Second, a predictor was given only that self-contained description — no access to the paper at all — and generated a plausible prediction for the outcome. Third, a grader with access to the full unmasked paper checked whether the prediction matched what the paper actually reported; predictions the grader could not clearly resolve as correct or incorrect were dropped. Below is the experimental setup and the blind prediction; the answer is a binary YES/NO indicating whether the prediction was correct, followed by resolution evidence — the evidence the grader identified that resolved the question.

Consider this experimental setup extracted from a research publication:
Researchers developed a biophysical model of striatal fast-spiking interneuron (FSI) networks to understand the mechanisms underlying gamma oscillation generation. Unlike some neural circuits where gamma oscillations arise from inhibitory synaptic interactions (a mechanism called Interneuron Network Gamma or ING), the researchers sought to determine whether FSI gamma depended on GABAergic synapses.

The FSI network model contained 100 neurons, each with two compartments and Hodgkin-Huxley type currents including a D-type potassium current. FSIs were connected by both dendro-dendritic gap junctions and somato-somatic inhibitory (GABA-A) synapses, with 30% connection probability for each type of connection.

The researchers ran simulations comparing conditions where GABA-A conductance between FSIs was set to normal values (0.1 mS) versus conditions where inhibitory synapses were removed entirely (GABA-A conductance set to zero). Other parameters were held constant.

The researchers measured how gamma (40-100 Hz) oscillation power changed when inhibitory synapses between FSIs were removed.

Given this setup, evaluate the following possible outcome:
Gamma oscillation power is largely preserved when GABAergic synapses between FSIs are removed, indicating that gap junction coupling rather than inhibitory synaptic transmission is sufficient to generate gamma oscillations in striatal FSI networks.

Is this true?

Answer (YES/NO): YES